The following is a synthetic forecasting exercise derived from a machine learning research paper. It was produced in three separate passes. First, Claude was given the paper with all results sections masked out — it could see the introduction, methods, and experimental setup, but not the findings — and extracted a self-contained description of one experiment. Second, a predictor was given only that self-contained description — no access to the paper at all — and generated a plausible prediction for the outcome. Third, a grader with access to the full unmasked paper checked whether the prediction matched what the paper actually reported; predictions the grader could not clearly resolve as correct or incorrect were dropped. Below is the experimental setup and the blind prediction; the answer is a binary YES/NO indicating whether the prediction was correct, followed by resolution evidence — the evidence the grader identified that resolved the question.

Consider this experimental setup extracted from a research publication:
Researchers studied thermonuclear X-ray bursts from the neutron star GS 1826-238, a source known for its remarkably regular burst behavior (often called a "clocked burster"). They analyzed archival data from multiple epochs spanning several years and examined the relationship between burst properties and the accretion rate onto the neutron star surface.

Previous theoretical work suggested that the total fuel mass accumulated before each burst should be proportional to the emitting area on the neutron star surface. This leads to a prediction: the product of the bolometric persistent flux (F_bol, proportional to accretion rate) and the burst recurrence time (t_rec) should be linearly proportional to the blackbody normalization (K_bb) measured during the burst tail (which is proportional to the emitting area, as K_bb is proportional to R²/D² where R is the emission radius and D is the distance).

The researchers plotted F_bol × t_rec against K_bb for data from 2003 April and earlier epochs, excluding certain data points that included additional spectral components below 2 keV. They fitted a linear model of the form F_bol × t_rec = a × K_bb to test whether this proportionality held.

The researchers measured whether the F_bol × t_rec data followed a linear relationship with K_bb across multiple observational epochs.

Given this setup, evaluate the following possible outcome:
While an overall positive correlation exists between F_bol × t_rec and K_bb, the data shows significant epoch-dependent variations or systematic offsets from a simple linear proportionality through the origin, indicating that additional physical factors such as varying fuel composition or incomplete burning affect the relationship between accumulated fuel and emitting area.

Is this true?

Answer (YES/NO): NO